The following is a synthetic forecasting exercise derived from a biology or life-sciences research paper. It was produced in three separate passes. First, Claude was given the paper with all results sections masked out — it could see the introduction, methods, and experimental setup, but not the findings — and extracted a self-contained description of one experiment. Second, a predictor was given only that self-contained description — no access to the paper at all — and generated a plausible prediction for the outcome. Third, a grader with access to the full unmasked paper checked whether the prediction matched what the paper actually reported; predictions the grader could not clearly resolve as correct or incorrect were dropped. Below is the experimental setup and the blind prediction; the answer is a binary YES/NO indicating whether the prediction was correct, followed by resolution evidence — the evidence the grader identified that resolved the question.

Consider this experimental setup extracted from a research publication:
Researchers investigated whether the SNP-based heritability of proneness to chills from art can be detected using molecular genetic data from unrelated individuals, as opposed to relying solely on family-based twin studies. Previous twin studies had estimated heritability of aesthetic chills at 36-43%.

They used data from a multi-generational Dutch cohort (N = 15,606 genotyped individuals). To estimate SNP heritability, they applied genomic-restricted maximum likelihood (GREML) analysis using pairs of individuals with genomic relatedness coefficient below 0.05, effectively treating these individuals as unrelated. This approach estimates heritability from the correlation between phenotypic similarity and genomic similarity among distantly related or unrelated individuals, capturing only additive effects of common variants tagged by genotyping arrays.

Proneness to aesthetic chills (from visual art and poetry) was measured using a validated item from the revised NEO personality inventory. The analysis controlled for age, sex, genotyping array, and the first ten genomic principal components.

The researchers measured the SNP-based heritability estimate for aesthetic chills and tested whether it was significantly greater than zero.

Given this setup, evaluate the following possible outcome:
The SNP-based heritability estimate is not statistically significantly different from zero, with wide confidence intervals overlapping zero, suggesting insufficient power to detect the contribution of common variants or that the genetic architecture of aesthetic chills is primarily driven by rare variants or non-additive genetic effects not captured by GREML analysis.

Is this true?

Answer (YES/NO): NO